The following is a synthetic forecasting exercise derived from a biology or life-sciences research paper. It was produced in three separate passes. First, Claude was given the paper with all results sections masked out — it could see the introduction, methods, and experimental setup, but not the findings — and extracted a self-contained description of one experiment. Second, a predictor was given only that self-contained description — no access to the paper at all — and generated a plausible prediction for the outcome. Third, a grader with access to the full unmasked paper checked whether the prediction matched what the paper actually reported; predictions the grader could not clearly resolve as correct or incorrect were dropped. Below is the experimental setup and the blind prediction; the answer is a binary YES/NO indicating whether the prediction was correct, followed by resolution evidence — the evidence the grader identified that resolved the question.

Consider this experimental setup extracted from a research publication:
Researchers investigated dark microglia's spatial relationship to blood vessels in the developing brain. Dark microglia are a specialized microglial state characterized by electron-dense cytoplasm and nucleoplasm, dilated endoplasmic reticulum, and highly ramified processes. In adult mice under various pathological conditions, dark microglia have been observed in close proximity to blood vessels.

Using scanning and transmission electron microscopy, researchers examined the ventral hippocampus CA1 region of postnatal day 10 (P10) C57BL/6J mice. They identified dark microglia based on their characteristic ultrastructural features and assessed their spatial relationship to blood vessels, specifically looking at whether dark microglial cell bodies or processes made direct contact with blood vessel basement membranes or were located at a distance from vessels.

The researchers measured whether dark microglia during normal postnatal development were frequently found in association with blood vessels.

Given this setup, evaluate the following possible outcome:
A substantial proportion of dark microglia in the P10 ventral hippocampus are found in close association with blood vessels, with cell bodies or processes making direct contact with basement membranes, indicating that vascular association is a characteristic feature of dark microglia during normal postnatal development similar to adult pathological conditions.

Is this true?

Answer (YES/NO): YES